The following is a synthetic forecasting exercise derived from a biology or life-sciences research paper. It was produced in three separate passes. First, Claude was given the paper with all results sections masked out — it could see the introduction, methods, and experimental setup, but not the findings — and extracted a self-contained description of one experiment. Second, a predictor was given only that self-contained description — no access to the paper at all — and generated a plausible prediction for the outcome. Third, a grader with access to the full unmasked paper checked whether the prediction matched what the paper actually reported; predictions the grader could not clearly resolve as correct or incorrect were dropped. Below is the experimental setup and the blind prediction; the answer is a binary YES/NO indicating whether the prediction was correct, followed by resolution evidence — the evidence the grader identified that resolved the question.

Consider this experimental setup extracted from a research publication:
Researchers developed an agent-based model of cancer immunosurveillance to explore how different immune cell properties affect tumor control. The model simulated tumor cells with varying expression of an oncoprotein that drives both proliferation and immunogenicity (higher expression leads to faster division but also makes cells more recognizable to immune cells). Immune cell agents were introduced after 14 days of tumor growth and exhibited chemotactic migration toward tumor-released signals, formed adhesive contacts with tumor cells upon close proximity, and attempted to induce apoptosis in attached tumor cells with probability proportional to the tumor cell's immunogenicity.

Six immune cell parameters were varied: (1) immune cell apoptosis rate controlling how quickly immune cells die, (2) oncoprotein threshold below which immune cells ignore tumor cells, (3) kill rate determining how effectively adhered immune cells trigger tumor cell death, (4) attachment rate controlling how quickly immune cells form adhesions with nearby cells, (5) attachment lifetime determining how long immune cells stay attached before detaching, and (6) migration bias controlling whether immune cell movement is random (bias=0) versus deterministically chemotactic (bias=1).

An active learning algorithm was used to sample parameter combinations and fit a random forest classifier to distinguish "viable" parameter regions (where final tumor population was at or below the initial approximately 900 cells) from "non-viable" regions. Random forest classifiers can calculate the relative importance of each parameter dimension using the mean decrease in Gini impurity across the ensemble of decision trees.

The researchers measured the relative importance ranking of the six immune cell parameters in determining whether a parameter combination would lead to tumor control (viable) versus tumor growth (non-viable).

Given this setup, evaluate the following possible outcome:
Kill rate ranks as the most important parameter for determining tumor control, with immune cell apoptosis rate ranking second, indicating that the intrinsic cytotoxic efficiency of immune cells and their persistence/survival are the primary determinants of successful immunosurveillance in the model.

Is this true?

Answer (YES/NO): NO